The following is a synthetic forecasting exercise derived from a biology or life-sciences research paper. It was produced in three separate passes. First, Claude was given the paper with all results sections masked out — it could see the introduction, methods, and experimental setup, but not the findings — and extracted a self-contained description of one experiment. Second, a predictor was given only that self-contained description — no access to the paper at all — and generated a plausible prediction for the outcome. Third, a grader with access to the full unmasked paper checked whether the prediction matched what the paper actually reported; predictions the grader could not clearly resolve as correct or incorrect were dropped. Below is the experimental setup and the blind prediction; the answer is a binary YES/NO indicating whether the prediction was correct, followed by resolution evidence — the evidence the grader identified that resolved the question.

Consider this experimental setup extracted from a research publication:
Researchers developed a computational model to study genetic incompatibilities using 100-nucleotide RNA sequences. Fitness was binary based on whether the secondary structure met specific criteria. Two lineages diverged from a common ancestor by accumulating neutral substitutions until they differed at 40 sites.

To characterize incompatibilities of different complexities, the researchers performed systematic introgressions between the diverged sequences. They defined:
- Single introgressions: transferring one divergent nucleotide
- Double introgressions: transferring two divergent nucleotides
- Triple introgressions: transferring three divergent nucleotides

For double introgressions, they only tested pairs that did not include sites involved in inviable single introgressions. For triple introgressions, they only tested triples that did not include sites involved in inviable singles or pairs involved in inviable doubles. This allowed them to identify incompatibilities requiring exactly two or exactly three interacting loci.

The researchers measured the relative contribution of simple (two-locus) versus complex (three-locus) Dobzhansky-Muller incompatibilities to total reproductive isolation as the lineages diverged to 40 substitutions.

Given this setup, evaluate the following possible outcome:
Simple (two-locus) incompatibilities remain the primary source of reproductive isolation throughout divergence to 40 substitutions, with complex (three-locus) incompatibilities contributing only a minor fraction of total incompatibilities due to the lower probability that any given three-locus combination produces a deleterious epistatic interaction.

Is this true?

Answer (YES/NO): NO